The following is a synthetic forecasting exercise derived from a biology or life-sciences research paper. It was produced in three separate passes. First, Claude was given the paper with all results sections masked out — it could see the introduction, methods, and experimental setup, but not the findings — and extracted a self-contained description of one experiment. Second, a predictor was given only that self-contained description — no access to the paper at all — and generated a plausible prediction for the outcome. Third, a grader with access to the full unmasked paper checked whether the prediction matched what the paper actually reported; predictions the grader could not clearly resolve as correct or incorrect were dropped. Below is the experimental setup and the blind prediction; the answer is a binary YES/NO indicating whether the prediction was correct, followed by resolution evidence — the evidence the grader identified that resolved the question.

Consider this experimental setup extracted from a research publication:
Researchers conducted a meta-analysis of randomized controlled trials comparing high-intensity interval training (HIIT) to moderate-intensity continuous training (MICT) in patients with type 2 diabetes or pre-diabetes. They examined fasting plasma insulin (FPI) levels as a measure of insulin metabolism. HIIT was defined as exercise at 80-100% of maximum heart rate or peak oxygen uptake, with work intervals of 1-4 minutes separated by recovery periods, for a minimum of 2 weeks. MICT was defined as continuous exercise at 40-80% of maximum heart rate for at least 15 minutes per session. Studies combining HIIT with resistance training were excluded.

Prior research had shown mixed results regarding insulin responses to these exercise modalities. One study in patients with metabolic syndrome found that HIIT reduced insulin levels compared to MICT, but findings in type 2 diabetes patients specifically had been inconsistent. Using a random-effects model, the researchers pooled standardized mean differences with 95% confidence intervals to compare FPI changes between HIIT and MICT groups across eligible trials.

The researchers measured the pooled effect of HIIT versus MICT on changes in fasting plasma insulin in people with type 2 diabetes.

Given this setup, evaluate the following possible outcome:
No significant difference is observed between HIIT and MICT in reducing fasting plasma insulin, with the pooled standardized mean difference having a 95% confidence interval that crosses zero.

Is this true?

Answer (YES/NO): YES